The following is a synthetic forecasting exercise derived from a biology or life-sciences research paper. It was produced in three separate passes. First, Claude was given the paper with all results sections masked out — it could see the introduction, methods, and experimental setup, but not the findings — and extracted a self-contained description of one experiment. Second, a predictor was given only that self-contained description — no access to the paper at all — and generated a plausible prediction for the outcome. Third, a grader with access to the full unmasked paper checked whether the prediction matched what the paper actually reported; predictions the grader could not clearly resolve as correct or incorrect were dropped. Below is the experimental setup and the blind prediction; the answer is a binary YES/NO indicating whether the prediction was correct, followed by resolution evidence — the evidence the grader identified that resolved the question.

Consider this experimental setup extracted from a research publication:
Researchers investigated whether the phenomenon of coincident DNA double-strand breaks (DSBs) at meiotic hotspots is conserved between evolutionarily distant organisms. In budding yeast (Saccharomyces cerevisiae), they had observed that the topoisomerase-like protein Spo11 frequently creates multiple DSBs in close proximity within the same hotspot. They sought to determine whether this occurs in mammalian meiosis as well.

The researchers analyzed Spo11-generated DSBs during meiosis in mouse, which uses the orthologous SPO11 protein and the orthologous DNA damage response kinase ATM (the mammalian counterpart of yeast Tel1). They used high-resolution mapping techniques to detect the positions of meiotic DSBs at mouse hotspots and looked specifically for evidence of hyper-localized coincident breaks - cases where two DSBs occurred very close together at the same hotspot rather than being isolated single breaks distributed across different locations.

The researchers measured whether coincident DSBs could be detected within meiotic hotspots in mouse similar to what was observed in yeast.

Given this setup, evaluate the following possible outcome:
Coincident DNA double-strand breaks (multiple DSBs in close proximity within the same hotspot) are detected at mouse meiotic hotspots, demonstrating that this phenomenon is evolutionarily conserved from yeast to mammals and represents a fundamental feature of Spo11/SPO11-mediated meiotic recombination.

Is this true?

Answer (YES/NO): YES